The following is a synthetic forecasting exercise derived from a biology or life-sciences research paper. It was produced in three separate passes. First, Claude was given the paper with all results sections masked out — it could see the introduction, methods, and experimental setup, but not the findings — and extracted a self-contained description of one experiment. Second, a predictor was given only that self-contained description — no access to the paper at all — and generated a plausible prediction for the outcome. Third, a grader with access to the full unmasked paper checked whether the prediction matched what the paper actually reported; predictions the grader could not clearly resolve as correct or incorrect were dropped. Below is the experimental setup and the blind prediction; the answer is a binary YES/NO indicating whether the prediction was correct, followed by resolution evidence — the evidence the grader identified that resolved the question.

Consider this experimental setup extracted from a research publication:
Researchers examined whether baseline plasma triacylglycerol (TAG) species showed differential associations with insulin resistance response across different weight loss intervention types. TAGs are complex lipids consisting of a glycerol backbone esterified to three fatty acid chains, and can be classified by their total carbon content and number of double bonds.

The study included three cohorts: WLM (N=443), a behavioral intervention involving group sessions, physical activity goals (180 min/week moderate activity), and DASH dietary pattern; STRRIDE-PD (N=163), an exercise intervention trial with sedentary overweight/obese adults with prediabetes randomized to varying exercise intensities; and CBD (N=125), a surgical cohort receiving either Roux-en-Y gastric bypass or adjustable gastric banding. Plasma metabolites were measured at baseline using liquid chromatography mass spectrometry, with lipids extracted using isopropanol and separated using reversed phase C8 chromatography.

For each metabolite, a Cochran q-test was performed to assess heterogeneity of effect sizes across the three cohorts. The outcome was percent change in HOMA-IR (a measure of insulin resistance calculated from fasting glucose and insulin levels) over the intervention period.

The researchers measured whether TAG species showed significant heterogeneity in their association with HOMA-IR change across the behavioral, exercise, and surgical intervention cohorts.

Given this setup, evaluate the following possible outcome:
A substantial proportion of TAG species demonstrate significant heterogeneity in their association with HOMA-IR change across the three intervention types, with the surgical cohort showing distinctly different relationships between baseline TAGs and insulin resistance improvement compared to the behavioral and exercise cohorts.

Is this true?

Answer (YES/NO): NO